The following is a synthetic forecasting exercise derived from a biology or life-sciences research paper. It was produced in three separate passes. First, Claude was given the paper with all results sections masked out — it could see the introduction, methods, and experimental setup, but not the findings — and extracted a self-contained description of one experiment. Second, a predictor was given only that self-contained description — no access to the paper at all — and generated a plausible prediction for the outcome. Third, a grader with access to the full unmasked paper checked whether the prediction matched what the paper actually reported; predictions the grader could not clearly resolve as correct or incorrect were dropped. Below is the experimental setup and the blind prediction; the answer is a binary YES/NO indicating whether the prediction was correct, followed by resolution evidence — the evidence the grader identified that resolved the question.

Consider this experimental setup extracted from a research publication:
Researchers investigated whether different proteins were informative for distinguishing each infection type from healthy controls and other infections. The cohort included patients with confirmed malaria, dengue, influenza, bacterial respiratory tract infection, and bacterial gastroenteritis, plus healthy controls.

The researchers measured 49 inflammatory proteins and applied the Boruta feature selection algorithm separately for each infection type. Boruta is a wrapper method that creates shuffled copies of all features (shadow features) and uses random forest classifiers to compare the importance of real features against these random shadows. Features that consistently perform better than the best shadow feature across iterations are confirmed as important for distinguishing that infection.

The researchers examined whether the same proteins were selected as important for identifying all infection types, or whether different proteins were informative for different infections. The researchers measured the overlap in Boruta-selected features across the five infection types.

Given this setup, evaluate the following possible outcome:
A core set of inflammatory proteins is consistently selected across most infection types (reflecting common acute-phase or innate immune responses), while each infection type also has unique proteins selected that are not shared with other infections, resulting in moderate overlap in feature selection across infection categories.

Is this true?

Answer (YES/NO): YES